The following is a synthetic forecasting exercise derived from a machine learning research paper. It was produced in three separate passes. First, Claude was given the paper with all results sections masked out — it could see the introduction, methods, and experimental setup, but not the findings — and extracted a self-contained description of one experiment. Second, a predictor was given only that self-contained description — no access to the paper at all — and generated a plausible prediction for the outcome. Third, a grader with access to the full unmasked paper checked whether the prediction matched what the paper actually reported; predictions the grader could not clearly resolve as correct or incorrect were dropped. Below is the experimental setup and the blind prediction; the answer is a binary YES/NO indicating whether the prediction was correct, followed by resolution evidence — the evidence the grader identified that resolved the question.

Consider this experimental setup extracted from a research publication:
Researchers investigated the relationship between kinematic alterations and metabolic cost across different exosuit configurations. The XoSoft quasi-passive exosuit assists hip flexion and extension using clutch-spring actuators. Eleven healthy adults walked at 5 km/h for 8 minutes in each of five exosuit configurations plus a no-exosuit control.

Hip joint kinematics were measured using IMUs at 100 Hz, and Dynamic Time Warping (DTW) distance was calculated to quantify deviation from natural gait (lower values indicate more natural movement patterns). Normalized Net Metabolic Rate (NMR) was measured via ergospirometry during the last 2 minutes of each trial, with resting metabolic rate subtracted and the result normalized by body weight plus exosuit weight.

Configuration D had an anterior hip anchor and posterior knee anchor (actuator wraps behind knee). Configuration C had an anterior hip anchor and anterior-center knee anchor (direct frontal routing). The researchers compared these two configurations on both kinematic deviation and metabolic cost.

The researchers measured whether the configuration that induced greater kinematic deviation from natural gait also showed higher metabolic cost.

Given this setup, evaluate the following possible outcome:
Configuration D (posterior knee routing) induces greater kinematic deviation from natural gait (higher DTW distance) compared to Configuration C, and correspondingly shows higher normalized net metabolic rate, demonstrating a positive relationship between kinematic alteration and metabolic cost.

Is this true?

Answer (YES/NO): NO